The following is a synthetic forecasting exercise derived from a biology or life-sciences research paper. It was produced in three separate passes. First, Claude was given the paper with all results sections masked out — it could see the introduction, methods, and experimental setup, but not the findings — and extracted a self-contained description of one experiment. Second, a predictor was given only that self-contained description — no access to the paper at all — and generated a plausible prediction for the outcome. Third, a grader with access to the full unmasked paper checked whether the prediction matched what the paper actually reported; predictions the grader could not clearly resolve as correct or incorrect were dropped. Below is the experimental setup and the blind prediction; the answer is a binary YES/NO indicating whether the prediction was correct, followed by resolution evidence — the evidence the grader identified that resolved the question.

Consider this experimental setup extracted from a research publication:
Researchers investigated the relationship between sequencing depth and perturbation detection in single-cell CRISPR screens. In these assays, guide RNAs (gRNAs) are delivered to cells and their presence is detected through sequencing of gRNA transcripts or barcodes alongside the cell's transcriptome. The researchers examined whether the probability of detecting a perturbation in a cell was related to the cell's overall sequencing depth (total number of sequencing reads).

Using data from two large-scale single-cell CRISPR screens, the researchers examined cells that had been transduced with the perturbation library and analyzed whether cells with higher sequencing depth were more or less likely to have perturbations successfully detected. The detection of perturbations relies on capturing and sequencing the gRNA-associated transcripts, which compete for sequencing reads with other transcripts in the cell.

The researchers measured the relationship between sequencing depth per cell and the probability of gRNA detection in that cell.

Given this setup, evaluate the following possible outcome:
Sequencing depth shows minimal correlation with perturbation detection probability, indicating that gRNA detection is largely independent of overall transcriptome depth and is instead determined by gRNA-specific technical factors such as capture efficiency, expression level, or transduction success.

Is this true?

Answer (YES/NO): NO